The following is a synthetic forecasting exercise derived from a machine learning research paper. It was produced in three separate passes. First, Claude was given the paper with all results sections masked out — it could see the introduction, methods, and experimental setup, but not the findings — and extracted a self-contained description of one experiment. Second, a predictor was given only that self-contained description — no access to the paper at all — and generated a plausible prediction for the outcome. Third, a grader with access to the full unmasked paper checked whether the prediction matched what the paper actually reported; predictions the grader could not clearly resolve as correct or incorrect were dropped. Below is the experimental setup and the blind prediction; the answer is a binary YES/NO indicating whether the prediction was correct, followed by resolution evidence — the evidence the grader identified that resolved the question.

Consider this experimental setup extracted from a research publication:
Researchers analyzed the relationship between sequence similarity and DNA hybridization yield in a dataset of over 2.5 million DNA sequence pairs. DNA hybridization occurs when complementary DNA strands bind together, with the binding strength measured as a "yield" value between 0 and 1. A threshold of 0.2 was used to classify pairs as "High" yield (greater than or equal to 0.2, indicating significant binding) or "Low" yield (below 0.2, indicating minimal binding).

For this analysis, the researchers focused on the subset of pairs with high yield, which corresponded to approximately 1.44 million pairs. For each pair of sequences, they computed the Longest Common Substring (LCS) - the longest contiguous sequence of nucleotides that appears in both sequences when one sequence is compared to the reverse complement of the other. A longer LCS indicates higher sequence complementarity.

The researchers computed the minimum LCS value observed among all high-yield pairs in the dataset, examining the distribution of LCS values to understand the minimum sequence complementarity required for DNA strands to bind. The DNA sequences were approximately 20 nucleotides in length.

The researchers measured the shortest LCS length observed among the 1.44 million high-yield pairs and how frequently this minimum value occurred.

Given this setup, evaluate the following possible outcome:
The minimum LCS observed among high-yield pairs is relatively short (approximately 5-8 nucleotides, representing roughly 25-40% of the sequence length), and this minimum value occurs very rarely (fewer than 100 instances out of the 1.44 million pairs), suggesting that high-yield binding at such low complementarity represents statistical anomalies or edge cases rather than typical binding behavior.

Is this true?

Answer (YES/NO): NO